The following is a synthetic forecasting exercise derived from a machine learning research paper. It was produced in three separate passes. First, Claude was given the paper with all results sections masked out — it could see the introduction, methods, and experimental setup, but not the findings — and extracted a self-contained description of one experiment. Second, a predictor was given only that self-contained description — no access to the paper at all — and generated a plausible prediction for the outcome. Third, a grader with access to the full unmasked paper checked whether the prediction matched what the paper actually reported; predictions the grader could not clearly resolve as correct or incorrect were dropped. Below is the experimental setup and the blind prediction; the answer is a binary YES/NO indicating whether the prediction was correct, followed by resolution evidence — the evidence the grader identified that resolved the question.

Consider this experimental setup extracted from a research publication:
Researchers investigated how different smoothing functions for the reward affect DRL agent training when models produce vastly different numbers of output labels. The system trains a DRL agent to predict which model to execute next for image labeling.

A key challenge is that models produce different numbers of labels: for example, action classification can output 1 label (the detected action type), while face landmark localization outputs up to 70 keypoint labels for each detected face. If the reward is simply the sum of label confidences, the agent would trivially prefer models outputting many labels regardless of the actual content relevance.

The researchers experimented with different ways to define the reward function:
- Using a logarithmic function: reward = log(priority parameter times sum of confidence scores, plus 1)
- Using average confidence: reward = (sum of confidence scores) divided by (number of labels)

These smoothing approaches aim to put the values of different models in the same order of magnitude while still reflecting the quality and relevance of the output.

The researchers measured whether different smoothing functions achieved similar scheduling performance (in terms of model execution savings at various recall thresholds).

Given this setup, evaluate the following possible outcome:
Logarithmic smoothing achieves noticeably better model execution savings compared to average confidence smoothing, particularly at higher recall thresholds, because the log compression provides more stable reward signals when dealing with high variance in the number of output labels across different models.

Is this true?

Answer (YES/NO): NO